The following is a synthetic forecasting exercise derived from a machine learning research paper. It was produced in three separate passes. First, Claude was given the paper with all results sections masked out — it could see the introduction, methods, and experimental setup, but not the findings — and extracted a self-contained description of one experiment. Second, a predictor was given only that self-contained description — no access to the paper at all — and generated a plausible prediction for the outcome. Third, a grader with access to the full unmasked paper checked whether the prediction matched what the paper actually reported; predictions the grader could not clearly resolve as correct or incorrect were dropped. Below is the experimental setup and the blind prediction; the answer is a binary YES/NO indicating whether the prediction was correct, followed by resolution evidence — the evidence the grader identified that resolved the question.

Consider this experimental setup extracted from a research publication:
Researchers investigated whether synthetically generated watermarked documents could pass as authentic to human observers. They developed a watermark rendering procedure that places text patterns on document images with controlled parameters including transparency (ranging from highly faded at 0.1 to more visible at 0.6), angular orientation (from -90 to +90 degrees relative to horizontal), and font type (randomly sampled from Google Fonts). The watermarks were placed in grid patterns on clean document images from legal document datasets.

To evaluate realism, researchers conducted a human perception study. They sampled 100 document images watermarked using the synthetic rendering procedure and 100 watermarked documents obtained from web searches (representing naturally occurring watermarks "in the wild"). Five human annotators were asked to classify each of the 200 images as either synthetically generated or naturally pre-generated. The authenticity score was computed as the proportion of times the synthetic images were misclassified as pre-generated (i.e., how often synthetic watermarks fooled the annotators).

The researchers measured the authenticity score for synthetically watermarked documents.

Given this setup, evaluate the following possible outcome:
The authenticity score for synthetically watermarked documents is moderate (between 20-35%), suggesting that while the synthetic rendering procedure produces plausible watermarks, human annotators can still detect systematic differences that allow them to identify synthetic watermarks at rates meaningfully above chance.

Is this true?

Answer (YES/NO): NO